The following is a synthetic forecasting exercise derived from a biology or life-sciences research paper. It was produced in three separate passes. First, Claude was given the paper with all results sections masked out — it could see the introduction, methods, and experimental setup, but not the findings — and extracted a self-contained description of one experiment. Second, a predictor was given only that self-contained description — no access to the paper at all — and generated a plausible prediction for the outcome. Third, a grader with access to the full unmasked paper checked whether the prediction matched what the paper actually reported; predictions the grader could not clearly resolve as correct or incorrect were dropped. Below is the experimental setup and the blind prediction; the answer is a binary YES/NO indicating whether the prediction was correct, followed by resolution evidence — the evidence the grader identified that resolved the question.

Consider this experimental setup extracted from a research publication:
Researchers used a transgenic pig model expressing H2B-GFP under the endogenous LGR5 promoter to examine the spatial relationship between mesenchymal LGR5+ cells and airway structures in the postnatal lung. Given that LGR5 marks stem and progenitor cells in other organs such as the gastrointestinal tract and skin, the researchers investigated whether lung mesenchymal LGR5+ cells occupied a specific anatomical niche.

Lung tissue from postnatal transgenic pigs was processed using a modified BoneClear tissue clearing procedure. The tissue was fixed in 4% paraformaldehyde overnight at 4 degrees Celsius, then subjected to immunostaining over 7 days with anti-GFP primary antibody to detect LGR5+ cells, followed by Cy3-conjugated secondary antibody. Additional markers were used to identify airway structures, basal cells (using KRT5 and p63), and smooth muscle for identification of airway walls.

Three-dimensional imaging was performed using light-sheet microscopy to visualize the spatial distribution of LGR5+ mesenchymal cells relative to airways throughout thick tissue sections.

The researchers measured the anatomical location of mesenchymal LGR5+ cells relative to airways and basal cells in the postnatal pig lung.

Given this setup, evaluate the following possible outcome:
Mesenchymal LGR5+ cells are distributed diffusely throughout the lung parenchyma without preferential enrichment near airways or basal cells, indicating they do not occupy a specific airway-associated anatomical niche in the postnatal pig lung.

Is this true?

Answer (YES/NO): NO